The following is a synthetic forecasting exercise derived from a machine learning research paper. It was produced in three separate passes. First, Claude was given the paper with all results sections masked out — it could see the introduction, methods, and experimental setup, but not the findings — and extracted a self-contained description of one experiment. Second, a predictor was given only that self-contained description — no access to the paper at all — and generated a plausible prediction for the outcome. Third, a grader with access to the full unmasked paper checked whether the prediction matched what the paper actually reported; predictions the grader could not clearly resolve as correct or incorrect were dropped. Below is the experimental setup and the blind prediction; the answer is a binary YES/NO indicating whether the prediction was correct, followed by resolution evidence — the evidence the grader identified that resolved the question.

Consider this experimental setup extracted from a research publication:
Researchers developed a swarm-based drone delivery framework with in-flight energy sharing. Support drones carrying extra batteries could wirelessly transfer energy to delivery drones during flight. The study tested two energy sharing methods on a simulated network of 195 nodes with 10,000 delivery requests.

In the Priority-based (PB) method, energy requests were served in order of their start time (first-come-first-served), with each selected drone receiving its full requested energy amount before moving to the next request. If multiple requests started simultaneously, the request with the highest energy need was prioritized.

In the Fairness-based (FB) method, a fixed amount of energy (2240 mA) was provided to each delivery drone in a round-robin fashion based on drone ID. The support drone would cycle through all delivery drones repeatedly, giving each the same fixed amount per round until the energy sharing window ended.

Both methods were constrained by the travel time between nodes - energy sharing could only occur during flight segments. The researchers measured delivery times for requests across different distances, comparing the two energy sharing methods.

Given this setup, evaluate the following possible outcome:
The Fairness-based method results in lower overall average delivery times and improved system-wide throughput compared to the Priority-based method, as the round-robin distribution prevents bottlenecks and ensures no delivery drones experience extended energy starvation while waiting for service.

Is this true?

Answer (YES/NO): NO